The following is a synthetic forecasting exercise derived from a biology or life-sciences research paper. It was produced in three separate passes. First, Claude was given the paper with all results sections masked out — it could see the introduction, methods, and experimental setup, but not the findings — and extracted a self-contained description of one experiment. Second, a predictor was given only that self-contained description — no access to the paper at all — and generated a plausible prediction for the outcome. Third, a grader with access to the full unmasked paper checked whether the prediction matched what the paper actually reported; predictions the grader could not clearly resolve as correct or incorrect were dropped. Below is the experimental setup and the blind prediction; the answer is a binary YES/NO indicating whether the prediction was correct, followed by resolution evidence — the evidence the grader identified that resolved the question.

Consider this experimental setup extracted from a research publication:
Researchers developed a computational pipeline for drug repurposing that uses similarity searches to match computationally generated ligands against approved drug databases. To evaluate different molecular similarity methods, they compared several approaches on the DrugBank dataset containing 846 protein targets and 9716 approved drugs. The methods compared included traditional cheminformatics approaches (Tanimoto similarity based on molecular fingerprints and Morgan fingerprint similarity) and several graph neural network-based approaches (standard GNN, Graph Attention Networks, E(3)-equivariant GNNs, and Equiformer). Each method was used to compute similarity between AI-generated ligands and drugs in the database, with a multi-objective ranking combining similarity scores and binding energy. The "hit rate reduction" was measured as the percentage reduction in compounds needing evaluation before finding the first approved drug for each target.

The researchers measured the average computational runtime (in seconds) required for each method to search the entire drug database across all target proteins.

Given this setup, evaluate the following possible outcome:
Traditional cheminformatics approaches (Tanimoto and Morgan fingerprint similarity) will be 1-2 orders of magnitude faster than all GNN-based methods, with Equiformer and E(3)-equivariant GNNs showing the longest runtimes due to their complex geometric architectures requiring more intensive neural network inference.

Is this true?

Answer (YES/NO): NO